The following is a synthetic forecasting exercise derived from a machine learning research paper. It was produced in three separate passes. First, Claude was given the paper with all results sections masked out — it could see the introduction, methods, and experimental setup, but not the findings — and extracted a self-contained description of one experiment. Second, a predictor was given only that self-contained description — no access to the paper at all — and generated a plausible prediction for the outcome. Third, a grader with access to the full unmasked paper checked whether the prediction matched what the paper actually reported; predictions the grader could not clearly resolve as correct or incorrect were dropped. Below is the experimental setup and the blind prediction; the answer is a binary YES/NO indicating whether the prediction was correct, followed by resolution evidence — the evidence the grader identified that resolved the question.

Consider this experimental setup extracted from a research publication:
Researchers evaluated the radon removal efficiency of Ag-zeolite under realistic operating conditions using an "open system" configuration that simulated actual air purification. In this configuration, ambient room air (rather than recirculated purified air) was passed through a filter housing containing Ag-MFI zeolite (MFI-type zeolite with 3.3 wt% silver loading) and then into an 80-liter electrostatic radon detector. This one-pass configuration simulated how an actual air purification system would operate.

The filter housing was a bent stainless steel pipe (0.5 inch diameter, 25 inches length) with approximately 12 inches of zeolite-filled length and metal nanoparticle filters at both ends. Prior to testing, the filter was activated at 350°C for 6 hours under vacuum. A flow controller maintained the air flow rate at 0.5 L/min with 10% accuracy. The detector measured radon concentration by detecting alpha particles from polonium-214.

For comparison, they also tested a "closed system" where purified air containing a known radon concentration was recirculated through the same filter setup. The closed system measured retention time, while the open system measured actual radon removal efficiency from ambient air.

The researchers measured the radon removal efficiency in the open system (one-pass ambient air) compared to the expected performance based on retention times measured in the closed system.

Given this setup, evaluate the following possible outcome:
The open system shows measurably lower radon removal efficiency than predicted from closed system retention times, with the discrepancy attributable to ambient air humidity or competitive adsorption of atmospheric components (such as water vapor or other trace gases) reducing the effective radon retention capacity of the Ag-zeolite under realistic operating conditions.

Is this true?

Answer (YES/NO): NO